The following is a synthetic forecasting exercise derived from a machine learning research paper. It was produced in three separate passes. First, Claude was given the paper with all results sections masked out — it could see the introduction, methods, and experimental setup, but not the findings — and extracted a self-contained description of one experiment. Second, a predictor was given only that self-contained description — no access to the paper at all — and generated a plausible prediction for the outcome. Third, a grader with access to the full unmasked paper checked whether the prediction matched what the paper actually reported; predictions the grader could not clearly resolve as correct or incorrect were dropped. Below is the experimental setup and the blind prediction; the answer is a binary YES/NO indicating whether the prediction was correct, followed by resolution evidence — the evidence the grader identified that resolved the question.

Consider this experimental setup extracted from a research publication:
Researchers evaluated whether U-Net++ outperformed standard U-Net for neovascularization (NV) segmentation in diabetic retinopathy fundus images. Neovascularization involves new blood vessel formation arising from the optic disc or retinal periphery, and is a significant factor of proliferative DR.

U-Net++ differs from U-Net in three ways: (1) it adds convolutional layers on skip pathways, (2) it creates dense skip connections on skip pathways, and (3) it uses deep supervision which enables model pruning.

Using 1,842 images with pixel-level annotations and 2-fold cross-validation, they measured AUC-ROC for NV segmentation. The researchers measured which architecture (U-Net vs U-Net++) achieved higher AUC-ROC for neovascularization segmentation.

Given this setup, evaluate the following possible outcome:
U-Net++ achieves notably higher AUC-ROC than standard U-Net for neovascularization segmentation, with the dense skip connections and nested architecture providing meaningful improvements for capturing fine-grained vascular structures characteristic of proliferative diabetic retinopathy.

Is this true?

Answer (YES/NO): YES